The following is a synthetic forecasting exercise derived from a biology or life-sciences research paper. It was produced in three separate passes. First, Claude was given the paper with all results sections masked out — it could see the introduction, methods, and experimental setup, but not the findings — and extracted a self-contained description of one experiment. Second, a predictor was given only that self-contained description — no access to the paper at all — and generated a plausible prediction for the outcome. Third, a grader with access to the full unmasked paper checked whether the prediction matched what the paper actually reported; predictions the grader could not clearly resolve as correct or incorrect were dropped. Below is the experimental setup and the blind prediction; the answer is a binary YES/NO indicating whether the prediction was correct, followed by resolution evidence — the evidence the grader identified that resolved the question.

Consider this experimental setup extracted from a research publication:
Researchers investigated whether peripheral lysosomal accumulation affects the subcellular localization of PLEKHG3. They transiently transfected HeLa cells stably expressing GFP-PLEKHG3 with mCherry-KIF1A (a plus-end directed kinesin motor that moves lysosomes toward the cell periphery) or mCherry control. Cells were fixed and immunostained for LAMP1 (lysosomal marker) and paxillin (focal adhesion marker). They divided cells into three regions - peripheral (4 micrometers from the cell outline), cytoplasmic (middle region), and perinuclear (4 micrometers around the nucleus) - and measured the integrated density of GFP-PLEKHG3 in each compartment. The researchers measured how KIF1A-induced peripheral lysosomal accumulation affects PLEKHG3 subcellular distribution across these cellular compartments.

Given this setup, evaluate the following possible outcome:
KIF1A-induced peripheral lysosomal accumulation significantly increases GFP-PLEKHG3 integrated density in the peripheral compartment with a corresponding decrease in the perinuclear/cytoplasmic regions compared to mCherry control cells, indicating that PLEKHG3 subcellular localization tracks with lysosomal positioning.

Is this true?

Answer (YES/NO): YES